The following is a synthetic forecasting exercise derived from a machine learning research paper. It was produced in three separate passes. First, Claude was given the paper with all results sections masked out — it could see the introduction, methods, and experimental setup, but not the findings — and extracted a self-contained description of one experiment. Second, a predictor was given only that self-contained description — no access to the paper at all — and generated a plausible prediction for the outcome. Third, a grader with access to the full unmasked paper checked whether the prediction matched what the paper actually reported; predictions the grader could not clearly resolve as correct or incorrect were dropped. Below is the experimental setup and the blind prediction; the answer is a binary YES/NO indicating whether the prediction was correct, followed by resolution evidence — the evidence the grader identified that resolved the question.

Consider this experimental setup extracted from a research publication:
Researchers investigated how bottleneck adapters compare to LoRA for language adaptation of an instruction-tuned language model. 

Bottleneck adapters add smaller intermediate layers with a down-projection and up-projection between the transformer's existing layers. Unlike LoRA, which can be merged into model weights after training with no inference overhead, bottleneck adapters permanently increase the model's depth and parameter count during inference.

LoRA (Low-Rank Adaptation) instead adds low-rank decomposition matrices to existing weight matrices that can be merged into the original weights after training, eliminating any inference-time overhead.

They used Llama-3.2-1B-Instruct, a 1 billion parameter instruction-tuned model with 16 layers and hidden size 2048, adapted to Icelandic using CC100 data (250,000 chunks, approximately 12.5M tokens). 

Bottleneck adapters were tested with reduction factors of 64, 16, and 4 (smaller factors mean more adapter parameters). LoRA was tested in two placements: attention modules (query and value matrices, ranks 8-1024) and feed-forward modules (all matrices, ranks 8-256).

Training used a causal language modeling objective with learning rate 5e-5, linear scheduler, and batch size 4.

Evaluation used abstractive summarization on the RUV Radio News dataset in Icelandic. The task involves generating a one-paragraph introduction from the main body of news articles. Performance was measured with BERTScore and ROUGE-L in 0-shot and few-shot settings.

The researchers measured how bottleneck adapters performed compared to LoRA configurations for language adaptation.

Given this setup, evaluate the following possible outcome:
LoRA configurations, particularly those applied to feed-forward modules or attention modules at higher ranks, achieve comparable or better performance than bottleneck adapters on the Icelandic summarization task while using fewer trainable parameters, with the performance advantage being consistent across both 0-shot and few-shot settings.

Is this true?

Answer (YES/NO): NO